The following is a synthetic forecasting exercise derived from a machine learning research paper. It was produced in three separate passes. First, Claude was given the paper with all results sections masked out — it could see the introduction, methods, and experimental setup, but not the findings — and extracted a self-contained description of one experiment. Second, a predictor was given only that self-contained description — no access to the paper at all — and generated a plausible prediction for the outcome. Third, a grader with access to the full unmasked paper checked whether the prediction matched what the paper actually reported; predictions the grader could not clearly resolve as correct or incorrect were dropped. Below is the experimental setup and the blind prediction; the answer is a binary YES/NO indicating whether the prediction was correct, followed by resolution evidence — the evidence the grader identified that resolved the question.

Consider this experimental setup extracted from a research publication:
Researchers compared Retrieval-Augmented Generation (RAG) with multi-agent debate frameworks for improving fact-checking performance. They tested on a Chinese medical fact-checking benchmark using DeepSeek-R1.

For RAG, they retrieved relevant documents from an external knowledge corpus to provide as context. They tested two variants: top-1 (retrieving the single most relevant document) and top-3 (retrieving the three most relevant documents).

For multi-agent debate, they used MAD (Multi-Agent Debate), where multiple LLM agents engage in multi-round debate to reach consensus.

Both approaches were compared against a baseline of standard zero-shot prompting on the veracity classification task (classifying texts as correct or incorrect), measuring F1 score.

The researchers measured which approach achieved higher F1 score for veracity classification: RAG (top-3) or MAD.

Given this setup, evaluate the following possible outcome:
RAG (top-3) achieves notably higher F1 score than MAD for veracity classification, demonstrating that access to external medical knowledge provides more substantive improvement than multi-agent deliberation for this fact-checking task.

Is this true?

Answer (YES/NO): YES